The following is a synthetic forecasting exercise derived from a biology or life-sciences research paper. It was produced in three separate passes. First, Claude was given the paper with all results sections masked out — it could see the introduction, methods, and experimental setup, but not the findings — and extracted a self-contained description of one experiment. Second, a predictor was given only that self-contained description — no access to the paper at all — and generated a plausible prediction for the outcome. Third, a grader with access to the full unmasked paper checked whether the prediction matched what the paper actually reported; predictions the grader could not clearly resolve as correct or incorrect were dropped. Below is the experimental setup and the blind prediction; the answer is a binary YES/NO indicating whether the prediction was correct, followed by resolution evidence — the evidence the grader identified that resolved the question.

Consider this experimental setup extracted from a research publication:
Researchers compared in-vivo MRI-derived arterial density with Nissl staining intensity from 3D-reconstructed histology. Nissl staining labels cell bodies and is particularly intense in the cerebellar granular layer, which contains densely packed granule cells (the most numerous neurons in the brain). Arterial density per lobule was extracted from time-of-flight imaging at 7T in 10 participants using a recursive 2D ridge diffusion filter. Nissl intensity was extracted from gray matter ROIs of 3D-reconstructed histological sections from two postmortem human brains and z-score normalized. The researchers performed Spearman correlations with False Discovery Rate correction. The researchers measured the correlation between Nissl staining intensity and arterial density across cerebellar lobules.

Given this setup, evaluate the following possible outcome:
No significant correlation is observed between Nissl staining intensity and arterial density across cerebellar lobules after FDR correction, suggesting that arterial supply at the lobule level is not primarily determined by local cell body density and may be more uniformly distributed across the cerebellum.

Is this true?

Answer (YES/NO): NO